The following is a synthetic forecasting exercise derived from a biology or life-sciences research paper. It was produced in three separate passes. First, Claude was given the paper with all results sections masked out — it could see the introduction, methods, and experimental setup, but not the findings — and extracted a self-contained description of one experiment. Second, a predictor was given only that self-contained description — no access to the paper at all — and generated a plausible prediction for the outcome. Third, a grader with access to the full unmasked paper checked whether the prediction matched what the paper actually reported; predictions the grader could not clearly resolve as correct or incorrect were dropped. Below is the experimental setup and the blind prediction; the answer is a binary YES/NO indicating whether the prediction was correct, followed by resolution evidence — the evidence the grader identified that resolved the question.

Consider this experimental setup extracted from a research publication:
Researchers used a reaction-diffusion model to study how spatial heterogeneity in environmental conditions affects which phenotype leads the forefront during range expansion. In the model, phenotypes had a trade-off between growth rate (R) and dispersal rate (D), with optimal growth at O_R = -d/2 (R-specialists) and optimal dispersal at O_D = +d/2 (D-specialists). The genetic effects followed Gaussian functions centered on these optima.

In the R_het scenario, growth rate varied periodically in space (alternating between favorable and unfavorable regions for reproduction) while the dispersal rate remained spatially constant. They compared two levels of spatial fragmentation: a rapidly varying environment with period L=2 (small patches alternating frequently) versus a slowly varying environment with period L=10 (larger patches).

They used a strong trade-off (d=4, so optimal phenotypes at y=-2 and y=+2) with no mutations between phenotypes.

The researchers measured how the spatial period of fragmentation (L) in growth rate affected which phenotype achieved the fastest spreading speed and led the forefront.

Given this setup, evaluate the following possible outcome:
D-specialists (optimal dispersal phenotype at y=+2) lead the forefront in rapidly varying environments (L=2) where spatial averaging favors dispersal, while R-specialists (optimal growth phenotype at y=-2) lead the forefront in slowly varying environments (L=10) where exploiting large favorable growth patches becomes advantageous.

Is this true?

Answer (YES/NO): NO